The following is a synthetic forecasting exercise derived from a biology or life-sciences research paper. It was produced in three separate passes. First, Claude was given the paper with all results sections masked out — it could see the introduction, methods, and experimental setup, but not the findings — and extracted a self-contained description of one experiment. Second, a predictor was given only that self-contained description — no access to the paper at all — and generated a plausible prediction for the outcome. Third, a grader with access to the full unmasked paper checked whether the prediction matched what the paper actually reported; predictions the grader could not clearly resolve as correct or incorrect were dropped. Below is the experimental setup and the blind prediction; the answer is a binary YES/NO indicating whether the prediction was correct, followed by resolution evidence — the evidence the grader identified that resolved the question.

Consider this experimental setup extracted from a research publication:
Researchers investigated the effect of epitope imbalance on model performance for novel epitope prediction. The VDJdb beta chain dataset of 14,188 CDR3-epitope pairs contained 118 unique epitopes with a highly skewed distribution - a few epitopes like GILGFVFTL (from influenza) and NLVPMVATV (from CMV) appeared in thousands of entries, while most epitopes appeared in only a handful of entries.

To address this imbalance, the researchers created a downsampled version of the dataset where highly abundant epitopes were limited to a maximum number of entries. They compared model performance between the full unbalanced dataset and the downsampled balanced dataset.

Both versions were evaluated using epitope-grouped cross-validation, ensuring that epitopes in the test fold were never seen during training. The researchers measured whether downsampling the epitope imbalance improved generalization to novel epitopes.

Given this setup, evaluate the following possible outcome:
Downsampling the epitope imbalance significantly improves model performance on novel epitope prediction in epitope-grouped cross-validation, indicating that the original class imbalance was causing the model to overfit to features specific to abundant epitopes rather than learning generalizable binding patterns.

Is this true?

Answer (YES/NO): NO